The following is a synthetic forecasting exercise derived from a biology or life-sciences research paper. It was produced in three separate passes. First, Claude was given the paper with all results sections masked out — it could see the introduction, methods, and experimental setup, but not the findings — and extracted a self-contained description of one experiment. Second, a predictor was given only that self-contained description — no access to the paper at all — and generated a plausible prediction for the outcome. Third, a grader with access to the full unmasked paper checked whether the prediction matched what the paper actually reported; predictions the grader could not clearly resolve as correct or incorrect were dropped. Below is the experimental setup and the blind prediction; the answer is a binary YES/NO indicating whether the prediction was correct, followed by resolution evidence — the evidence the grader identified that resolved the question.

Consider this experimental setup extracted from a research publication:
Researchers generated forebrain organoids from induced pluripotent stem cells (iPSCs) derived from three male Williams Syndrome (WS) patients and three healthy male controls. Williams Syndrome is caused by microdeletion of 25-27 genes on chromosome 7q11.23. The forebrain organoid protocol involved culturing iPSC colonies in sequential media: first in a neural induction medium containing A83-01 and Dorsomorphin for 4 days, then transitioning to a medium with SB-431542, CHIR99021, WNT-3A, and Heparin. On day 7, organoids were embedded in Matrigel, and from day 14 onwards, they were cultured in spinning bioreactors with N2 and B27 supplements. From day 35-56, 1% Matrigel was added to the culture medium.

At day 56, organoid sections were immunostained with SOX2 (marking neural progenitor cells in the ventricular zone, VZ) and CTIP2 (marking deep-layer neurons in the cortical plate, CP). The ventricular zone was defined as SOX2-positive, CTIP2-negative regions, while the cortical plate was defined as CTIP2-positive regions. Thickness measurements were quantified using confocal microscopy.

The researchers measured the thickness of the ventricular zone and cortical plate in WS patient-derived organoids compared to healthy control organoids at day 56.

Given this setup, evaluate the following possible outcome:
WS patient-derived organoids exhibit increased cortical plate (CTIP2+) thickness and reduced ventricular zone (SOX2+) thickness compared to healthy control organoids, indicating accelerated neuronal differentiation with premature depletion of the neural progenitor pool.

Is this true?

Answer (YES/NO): NO